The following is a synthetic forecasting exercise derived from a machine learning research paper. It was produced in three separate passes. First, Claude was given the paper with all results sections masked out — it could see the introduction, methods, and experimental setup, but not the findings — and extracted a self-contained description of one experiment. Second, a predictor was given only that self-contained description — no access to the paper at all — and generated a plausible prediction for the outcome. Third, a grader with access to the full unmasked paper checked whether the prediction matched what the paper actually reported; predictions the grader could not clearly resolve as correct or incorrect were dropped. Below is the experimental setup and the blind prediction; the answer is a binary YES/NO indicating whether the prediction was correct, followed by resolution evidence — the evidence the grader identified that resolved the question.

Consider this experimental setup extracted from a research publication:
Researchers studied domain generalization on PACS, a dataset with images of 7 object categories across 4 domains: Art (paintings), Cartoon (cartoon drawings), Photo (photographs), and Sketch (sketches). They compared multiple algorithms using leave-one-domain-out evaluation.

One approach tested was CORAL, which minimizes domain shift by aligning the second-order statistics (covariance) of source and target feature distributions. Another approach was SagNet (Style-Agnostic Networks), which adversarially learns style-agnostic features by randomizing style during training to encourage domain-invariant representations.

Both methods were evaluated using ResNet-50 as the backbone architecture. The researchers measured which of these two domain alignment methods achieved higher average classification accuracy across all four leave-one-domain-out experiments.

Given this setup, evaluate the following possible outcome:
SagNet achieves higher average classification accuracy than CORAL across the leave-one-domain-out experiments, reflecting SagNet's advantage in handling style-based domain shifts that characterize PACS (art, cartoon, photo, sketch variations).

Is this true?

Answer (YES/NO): YES